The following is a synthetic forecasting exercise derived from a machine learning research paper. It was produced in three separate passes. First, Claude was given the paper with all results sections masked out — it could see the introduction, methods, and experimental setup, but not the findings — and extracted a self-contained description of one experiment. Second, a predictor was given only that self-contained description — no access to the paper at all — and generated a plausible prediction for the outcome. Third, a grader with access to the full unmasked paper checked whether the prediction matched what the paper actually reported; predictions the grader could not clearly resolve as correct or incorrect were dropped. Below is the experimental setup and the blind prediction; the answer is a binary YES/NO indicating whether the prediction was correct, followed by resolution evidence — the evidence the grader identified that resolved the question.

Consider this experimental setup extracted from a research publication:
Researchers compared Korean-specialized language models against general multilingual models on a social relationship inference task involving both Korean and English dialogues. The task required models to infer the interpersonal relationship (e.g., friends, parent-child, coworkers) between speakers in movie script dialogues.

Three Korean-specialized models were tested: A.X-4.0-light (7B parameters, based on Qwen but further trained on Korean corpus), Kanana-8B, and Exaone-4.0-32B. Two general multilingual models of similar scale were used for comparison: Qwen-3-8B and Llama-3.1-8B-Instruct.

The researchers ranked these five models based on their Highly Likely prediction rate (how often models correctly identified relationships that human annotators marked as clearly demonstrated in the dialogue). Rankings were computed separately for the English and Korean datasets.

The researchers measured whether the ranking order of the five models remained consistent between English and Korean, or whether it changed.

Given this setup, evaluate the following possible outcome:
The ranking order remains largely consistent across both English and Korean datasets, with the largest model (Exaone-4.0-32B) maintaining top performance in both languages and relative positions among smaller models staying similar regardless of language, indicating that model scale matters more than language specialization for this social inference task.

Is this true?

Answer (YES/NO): NO